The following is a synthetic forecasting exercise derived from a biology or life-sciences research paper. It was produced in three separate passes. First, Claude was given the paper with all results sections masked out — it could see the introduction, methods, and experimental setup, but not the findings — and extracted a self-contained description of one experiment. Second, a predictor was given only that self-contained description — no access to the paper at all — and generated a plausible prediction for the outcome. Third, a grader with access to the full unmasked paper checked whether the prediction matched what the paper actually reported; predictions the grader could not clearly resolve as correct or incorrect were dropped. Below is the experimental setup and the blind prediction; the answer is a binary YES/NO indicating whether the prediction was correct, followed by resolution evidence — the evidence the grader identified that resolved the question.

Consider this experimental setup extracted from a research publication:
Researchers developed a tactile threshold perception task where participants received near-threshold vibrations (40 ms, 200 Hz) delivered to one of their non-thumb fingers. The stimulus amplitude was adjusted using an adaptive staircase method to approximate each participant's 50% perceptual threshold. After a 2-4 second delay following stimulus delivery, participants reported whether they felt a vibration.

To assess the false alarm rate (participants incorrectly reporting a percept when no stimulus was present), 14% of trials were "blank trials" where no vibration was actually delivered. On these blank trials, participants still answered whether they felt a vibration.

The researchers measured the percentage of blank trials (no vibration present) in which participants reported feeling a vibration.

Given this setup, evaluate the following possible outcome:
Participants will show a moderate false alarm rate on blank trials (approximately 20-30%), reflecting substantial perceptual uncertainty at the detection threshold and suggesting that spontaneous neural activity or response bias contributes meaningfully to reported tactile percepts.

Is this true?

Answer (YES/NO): NO